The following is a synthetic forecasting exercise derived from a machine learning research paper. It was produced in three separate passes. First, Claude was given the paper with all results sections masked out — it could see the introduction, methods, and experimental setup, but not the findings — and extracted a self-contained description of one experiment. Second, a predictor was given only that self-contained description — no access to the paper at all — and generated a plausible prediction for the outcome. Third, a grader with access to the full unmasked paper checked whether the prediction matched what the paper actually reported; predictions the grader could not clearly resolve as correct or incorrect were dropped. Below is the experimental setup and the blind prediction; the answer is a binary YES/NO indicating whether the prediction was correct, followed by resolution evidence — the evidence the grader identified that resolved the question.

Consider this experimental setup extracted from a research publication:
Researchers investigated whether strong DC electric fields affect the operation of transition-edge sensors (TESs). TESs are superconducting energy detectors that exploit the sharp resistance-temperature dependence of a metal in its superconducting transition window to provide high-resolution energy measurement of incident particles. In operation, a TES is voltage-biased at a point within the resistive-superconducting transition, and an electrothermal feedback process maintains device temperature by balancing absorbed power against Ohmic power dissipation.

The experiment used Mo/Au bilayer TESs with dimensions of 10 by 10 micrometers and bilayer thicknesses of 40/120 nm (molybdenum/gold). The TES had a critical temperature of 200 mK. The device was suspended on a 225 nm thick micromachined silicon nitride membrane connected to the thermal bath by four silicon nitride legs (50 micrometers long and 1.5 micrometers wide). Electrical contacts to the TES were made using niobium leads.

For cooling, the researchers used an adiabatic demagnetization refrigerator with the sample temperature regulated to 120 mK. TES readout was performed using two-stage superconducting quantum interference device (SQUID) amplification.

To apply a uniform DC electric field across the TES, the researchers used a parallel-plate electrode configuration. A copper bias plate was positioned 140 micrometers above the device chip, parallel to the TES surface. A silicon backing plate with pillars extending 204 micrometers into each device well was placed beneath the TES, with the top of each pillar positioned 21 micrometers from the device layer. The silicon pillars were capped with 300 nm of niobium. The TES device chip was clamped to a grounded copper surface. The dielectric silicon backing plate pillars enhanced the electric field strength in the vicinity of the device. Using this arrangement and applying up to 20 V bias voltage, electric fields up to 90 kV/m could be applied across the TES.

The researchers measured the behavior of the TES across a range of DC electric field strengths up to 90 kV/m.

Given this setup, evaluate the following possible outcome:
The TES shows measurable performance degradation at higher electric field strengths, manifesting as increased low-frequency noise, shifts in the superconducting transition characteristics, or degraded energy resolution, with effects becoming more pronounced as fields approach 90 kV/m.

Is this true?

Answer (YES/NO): NO